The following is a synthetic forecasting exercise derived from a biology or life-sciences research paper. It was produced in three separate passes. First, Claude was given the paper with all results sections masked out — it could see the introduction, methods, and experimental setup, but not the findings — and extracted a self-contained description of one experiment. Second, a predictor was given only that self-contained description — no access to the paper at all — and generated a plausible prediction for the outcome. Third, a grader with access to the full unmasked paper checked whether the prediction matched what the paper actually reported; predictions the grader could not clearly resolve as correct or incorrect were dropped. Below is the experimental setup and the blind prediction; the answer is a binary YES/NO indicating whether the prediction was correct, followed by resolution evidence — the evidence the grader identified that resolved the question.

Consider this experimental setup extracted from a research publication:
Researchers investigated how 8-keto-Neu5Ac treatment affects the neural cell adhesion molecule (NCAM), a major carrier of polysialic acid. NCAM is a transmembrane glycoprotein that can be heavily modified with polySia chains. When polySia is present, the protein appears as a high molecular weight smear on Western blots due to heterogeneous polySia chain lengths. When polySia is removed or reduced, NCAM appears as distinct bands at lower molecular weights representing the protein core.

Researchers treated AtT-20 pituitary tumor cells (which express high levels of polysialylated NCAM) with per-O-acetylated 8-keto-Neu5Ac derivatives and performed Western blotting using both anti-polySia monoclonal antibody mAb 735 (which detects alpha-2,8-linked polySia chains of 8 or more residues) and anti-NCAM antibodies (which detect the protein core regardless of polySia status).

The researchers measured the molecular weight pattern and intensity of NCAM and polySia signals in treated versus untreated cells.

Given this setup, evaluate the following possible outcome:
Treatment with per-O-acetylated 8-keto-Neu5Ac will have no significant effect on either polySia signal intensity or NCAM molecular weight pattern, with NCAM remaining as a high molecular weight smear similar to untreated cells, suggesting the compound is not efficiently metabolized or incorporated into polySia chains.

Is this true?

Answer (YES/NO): NO